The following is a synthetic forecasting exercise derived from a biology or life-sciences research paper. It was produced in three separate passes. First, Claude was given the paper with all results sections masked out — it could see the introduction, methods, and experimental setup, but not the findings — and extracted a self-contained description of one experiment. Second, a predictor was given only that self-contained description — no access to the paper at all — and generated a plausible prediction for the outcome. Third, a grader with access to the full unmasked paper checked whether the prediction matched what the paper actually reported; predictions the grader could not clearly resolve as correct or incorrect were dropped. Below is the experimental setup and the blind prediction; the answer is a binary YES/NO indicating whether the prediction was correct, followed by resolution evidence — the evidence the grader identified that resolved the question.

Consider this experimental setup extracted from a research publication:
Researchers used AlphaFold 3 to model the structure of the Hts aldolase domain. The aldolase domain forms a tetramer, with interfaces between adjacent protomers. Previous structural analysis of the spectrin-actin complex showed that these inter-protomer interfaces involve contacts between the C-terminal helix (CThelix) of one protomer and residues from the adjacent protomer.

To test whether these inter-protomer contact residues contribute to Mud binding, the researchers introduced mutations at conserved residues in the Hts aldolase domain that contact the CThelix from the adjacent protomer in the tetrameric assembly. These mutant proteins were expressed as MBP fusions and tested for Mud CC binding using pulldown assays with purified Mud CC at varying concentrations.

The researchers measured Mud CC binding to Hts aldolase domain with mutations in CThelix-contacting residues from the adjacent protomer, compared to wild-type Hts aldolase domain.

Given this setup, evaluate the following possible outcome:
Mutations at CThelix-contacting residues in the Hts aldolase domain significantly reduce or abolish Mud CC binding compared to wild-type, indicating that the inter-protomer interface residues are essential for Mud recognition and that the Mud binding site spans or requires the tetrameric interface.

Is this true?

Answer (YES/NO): YES